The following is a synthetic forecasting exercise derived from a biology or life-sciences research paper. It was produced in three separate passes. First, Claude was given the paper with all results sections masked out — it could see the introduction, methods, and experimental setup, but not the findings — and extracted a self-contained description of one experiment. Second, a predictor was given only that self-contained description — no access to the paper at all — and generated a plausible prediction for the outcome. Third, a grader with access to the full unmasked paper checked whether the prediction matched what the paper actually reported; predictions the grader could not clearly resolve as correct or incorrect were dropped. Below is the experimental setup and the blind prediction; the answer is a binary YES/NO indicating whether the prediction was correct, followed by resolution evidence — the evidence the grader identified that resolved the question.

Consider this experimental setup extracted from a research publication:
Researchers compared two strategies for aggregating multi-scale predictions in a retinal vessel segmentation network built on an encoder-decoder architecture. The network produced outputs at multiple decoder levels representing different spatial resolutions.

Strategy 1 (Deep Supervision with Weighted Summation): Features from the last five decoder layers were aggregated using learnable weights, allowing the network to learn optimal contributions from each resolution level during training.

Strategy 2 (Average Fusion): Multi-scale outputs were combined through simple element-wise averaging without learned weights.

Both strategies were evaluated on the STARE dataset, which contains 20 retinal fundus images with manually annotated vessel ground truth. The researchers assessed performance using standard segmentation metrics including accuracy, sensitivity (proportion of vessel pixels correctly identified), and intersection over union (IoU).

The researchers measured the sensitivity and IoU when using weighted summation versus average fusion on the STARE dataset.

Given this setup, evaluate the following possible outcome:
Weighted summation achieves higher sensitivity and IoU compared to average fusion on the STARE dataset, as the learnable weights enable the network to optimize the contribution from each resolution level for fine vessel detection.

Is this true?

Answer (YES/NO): NO